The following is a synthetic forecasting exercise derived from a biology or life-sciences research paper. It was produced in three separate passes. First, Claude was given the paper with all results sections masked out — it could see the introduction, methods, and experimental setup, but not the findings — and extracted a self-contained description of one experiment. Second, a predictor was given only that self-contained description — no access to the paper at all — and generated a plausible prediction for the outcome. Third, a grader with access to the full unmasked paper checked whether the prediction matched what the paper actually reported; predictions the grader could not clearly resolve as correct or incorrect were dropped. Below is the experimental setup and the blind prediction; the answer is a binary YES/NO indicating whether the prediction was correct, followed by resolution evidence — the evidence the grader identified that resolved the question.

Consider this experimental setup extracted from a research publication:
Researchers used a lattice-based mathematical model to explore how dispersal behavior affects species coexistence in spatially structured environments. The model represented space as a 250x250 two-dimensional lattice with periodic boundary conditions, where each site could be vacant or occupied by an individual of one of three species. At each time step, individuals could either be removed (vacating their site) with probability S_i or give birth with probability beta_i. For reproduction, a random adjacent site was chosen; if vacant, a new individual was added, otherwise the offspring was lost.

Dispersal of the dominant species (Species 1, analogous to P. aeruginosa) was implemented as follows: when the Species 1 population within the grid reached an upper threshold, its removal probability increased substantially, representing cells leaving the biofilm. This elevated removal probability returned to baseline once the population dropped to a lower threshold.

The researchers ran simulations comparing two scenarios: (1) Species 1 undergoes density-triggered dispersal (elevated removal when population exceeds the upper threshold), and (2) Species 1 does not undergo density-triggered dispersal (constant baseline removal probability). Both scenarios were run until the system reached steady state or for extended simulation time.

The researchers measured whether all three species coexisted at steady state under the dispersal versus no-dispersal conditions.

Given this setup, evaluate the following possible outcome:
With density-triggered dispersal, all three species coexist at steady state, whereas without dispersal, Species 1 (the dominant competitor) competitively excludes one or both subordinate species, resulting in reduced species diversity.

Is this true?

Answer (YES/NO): YES